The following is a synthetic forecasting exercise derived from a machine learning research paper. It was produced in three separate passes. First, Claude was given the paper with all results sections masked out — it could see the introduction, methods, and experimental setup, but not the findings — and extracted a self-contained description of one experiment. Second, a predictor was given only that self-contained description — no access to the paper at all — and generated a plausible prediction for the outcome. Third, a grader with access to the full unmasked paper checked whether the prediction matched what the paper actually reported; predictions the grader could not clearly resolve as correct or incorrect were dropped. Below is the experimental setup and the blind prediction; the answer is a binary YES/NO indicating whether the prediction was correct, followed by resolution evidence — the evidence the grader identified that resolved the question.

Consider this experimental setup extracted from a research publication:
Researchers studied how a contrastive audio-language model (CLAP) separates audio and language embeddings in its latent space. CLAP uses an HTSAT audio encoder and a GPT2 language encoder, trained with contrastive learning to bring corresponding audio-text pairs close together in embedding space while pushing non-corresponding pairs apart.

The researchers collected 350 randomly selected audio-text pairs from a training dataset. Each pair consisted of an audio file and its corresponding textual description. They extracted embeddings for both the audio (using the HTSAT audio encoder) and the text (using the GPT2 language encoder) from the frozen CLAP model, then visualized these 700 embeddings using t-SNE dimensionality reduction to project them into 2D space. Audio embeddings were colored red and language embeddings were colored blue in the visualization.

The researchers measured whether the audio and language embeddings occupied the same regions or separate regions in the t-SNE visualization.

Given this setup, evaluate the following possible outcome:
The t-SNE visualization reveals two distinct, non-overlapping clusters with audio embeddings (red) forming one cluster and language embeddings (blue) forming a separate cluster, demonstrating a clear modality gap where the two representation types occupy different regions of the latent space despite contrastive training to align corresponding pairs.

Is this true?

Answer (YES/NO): YES